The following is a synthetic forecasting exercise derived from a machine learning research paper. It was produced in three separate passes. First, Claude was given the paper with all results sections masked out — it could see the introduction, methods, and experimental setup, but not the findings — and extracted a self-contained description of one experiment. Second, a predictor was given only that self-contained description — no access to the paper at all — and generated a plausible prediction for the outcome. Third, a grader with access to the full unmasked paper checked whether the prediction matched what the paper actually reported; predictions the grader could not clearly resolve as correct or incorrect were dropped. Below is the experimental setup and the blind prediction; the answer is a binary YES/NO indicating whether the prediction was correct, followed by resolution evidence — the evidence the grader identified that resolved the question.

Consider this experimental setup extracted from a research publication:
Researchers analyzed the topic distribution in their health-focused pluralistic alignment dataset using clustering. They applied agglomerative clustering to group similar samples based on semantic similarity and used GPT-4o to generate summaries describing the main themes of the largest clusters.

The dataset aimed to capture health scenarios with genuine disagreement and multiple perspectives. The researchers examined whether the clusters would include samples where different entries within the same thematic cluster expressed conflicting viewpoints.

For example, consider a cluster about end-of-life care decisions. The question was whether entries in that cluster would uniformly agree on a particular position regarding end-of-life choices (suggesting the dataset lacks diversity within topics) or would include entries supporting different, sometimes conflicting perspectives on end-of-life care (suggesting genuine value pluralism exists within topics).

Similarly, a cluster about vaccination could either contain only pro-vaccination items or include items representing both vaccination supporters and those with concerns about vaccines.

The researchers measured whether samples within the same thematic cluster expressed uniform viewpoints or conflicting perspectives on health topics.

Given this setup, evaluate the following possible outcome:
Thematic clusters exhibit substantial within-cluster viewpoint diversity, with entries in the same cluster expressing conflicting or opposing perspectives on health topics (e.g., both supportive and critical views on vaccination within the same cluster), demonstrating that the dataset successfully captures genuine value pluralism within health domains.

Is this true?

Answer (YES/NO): YES